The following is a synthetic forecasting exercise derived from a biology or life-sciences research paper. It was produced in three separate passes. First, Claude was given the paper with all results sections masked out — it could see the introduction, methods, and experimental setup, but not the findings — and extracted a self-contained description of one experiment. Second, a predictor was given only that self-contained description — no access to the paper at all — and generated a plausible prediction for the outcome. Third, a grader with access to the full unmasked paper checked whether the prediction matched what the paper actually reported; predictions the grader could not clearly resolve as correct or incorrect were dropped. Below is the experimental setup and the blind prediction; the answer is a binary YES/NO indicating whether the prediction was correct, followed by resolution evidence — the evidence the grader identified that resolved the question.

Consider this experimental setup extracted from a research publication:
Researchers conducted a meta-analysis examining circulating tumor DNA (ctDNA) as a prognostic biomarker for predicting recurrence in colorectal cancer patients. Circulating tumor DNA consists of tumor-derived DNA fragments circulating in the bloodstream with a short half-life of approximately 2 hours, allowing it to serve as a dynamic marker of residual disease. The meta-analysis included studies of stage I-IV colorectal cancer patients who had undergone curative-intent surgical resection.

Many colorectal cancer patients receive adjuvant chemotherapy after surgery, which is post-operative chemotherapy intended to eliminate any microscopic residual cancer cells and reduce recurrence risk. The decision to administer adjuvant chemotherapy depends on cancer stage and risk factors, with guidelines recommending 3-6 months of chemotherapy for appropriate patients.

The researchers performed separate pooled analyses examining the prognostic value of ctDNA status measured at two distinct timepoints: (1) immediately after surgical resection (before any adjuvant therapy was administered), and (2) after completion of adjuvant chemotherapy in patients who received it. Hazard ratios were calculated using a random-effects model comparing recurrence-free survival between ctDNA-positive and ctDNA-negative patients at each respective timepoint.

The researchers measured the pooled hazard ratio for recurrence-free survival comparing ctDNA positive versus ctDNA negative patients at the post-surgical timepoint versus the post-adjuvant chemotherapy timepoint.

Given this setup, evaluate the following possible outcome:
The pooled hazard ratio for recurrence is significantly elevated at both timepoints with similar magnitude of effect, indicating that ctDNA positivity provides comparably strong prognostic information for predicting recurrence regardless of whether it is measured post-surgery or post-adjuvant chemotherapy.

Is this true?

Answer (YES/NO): NO